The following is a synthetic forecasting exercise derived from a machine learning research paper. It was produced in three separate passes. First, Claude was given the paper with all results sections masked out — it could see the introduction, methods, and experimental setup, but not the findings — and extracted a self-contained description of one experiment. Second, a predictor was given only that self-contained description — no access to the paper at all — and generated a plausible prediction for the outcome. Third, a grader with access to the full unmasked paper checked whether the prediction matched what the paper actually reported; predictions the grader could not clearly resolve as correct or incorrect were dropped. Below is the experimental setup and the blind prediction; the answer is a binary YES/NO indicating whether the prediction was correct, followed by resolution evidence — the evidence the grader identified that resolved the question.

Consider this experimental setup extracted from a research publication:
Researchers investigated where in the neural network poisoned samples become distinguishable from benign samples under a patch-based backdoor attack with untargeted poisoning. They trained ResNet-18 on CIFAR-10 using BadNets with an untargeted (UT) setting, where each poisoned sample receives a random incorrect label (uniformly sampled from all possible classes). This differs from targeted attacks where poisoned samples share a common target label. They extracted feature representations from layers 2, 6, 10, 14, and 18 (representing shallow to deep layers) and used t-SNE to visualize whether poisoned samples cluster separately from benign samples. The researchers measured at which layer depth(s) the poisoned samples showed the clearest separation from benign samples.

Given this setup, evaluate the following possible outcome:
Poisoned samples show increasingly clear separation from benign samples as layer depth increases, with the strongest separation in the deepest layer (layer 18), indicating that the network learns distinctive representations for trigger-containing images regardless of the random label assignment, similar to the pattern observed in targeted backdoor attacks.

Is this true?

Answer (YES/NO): NO